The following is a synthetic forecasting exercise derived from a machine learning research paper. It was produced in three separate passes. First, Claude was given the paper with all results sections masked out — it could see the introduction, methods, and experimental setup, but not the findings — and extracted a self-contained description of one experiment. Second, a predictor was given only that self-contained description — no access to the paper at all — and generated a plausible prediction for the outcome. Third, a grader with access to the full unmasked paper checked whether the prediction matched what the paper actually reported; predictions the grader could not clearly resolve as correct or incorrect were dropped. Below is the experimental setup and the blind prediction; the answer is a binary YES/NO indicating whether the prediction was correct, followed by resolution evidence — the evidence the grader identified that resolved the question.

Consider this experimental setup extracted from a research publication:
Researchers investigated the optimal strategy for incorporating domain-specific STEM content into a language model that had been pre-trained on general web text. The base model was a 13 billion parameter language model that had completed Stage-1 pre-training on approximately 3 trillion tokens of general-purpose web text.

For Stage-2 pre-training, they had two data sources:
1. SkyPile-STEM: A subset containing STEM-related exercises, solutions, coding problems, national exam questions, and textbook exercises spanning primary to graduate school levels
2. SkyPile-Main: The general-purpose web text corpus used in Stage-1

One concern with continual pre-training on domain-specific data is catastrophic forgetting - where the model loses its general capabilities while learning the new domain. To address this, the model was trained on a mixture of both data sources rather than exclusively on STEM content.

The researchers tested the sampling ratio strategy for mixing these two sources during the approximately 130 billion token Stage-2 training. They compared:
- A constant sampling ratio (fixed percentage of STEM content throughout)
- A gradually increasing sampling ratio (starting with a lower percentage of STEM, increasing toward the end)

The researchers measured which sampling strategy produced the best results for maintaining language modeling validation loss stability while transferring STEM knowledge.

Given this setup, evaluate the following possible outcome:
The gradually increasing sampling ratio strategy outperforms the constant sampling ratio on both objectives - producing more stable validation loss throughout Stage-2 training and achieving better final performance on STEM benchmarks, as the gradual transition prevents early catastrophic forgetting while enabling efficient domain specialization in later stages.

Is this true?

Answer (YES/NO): YES